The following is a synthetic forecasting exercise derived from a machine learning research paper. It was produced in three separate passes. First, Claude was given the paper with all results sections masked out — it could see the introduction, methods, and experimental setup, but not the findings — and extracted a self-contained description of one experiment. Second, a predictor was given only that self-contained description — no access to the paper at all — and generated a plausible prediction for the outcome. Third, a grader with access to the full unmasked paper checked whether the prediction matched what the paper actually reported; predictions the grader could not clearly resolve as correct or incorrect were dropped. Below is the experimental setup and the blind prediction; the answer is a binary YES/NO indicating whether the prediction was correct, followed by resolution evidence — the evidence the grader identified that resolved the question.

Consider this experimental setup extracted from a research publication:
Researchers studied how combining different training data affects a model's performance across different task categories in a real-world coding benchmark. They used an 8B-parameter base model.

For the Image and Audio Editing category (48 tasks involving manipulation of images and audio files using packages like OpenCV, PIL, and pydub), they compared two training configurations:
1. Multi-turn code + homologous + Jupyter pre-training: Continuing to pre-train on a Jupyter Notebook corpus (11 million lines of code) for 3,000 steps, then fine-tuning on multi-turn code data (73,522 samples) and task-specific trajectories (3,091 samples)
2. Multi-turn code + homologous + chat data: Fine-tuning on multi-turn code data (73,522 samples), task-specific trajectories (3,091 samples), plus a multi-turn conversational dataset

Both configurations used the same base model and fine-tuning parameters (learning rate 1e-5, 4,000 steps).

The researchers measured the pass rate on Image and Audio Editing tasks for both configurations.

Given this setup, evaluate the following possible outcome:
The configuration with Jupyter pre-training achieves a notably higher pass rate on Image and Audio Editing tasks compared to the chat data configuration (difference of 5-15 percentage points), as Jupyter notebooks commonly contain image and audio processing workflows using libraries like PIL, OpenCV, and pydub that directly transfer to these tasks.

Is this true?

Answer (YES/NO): NO